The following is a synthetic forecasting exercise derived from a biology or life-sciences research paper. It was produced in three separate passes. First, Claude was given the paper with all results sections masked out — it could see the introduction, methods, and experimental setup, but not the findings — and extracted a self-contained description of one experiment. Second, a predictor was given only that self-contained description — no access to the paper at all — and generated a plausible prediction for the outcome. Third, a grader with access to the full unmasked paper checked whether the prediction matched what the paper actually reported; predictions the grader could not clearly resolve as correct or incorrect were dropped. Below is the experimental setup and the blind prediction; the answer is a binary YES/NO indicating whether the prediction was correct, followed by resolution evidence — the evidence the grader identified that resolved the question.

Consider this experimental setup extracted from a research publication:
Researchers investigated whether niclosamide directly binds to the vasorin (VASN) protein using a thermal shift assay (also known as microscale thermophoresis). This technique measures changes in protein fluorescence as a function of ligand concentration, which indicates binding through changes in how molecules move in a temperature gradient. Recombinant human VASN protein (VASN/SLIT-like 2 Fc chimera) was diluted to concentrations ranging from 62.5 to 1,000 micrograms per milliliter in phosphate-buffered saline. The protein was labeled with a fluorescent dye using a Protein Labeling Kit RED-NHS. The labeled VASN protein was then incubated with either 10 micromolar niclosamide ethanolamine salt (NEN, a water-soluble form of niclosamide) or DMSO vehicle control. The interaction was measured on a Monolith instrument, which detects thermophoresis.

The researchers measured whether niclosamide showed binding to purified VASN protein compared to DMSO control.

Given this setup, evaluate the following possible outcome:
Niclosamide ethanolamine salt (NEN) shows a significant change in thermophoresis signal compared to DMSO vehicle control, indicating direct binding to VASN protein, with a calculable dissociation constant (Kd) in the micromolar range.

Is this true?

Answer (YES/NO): YES